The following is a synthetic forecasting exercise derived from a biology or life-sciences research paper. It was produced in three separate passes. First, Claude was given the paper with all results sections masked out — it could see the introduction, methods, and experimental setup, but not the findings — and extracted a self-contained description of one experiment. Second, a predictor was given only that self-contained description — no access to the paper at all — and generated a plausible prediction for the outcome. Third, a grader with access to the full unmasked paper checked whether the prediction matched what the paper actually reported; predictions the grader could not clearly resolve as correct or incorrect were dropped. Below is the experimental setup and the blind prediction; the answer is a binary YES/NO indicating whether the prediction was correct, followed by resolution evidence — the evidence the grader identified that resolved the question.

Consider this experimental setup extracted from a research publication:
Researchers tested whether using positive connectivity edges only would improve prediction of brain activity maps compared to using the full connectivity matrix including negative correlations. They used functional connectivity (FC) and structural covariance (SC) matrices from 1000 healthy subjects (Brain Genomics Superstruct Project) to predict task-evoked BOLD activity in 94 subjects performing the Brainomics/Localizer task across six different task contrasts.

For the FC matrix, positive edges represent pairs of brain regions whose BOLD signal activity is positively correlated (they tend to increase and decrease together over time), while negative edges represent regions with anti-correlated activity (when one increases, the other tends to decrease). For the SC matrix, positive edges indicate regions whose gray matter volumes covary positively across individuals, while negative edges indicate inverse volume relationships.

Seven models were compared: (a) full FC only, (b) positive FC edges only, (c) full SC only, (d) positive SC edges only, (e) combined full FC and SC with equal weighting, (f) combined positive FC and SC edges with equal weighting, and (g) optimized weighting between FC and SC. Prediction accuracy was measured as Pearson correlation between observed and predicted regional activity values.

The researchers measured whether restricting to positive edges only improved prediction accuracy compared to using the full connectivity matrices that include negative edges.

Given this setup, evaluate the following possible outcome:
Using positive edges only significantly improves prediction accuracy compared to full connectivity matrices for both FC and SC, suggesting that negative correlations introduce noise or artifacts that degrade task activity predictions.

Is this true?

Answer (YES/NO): YES